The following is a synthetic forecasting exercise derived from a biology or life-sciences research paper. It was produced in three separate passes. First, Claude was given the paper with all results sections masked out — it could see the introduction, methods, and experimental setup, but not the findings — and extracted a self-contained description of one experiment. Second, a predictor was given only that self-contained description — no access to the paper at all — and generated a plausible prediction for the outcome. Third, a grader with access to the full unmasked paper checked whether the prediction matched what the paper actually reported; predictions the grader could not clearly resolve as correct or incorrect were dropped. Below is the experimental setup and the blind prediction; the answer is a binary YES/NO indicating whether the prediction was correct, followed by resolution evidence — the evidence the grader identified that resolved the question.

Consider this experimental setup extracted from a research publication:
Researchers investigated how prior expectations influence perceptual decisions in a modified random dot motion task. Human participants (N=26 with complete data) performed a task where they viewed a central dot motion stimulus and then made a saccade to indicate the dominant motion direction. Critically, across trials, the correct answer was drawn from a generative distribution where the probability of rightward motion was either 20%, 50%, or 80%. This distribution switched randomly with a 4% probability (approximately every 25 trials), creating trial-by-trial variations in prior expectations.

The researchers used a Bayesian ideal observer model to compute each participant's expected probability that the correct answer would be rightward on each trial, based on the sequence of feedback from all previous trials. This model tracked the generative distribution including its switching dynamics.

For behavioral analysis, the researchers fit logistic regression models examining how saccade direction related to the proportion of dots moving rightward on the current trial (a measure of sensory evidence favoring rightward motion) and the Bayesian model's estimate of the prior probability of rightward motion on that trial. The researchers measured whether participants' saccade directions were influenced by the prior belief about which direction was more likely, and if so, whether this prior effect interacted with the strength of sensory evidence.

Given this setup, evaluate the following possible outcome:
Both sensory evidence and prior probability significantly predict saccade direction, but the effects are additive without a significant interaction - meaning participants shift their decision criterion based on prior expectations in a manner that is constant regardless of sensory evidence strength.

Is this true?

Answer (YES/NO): NO